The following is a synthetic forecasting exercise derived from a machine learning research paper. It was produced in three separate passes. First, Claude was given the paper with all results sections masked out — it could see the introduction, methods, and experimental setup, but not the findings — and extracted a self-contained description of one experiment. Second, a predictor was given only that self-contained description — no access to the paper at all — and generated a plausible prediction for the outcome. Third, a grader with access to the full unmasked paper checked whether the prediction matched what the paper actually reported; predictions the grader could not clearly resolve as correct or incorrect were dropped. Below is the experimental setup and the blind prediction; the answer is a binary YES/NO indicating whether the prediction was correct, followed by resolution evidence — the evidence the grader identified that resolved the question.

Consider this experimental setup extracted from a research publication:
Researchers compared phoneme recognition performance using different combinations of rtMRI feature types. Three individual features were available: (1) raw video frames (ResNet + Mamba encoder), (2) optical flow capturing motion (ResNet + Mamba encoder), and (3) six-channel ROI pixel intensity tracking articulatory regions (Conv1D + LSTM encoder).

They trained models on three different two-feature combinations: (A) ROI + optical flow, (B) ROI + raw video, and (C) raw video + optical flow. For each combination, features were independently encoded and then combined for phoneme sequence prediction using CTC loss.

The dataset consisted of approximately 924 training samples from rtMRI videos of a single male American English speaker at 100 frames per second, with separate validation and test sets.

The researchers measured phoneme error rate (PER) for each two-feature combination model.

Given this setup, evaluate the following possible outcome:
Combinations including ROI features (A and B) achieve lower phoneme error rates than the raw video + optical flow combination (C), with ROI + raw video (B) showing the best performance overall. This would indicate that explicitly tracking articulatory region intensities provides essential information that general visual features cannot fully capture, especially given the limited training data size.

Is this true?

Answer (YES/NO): YES